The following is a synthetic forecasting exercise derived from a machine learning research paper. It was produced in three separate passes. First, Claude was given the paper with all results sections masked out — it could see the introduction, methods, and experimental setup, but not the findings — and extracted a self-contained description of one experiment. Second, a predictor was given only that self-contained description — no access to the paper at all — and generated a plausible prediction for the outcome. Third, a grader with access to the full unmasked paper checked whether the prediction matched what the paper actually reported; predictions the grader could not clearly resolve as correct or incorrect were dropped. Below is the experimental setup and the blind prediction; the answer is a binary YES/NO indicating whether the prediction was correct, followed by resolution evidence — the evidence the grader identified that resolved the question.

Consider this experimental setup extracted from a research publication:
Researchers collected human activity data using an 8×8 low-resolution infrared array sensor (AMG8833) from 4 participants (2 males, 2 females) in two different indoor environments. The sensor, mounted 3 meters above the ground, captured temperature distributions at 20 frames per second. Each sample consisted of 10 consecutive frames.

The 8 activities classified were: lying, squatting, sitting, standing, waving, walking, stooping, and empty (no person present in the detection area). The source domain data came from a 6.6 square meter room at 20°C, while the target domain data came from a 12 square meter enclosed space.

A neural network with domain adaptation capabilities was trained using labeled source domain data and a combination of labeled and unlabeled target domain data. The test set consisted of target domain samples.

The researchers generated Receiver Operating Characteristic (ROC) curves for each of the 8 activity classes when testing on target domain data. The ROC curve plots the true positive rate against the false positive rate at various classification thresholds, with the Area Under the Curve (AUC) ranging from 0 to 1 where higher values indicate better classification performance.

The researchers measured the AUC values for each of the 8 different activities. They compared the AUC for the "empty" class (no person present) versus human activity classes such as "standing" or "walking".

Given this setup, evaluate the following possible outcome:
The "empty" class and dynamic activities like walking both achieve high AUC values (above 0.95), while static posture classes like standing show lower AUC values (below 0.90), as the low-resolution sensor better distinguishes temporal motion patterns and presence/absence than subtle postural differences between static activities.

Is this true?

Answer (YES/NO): NO